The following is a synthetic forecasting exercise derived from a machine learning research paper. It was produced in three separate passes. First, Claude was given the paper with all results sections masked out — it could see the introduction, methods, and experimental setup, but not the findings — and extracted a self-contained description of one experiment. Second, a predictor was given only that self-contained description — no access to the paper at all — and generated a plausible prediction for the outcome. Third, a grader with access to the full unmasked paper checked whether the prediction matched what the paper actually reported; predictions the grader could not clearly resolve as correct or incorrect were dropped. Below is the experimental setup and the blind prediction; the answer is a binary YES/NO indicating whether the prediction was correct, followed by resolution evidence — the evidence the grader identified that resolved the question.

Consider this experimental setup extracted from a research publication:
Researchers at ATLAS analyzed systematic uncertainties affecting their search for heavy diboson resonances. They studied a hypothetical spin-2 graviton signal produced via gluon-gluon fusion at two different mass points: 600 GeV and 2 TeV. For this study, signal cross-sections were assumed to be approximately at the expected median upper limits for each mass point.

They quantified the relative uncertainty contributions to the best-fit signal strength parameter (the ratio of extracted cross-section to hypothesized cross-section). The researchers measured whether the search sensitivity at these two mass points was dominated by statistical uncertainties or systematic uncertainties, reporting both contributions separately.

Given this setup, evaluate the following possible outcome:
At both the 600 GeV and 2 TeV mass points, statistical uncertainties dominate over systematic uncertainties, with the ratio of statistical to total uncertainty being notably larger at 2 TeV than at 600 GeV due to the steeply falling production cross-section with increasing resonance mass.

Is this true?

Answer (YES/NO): NO